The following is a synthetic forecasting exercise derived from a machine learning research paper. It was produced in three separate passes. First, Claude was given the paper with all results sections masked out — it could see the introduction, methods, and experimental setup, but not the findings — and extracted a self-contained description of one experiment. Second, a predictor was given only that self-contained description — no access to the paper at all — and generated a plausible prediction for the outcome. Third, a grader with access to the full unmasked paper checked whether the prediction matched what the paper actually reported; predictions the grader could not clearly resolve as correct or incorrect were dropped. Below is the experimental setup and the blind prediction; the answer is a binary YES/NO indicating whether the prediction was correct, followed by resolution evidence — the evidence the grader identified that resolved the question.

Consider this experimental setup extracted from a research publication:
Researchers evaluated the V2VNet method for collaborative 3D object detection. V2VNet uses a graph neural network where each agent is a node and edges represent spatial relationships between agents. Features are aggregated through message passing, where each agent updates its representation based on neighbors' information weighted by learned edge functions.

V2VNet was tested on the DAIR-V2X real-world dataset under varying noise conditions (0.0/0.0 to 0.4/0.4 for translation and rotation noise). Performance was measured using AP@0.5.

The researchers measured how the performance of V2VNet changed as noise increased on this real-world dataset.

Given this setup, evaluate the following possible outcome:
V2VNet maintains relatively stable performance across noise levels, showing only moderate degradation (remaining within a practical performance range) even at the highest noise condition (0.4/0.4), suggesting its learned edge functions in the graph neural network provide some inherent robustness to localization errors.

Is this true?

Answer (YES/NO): YES